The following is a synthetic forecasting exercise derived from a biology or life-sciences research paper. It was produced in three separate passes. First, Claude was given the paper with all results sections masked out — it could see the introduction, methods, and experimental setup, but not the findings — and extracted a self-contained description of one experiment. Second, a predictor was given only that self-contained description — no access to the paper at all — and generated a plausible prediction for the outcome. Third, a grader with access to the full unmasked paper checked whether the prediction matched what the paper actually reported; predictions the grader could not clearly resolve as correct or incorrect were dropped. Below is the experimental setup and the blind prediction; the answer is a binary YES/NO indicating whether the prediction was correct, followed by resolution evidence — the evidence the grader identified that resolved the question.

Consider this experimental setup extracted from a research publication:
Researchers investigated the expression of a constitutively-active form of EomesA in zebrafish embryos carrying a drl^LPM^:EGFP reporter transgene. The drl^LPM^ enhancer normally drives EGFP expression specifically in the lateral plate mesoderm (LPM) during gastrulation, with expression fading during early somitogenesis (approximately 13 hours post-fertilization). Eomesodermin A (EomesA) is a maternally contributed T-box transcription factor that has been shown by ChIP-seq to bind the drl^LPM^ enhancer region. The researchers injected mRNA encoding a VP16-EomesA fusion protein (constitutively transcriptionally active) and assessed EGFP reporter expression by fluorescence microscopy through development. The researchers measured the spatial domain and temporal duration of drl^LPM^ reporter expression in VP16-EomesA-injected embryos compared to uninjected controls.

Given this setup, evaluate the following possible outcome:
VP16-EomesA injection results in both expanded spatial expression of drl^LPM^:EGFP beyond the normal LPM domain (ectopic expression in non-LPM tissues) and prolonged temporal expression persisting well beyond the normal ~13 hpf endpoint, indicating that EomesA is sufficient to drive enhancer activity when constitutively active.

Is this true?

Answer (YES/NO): NO